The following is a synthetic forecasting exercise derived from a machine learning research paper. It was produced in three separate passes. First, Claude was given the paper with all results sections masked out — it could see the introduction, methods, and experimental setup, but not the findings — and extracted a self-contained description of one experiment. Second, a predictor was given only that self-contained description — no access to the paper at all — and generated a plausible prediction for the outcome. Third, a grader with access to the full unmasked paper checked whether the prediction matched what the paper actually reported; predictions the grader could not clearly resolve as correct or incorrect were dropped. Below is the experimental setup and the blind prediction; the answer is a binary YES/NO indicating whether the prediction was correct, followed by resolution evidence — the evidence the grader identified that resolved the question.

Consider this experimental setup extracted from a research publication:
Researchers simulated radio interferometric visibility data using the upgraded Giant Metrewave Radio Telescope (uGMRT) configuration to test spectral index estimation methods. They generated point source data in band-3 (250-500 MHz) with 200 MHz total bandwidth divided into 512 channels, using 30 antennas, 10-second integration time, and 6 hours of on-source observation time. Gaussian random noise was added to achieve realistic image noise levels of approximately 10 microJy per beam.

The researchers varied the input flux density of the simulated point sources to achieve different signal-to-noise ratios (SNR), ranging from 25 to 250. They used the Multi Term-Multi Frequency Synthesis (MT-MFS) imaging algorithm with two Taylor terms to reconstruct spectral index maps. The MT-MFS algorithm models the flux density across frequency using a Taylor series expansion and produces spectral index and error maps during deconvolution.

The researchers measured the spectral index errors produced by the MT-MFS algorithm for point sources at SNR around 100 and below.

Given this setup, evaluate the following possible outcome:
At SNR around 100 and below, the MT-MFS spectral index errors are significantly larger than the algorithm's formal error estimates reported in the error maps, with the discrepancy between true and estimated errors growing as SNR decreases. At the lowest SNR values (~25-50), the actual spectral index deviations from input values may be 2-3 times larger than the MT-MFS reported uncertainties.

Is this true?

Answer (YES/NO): NO